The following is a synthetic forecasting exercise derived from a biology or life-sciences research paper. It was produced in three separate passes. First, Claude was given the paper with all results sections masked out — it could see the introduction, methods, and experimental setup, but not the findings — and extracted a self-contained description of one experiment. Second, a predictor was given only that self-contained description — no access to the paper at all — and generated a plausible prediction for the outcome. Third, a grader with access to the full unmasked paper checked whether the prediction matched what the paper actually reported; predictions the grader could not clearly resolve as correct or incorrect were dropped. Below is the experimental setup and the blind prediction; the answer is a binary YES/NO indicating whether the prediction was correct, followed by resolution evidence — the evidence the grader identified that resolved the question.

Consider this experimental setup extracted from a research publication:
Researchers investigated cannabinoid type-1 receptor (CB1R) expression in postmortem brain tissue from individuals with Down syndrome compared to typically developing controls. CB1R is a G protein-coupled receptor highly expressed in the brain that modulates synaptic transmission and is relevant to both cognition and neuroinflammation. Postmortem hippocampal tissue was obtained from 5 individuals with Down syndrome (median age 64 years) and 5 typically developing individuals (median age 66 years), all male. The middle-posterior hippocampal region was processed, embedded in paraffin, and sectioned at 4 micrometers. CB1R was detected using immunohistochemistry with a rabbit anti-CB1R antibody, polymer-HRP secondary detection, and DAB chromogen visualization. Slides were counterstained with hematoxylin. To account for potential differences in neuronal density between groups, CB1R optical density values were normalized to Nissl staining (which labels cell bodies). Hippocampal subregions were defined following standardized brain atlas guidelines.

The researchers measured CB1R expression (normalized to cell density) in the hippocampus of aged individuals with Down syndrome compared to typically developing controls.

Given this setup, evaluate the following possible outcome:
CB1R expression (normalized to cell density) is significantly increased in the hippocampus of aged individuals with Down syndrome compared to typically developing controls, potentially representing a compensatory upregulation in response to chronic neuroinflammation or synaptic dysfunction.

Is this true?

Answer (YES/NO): NO